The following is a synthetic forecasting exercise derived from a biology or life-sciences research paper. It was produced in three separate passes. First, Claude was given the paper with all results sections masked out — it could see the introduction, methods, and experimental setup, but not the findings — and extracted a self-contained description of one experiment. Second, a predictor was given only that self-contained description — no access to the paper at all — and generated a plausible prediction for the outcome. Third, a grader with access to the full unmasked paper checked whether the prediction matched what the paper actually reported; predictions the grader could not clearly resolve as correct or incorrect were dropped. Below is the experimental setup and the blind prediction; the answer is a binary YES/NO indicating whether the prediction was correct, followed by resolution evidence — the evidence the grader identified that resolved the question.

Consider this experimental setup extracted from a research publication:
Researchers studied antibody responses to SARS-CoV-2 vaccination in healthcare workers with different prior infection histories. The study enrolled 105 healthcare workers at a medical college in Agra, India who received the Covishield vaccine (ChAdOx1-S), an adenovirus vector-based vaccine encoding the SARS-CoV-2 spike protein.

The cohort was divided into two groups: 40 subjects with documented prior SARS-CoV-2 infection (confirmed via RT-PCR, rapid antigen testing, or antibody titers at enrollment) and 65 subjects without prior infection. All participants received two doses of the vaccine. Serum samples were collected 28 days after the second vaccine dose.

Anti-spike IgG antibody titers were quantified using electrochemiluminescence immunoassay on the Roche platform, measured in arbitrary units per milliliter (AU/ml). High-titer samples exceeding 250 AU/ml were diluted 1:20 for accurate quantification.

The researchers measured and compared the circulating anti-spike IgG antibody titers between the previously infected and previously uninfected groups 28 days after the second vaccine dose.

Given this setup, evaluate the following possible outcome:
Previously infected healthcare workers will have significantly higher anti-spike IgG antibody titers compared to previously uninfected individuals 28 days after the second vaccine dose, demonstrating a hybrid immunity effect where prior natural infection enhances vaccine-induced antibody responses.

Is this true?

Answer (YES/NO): YES